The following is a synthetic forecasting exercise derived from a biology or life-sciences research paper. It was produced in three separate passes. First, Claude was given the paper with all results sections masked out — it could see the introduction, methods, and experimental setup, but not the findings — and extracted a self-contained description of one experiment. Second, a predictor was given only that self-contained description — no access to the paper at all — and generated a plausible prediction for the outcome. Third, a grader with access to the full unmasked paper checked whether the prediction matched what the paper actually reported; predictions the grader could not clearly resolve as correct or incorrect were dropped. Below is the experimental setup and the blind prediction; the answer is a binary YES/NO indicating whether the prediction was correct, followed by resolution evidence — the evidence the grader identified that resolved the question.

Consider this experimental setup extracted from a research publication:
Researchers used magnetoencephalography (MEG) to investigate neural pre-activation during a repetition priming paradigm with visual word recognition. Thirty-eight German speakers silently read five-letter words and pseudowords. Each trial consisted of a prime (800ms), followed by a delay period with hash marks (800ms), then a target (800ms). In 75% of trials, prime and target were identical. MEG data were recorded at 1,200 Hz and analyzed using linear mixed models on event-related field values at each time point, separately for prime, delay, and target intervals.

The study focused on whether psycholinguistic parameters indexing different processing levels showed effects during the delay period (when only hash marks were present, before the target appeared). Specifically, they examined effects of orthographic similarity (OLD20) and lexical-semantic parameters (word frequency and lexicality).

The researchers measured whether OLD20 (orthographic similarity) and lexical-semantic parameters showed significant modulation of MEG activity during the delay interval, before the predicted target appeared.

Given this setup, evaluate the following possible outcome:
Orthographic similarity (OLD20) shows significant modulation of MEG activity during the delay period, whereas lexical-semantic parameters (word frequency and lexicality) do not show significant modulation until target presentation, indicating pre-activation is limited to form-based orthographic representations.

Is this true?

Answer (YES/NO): NO